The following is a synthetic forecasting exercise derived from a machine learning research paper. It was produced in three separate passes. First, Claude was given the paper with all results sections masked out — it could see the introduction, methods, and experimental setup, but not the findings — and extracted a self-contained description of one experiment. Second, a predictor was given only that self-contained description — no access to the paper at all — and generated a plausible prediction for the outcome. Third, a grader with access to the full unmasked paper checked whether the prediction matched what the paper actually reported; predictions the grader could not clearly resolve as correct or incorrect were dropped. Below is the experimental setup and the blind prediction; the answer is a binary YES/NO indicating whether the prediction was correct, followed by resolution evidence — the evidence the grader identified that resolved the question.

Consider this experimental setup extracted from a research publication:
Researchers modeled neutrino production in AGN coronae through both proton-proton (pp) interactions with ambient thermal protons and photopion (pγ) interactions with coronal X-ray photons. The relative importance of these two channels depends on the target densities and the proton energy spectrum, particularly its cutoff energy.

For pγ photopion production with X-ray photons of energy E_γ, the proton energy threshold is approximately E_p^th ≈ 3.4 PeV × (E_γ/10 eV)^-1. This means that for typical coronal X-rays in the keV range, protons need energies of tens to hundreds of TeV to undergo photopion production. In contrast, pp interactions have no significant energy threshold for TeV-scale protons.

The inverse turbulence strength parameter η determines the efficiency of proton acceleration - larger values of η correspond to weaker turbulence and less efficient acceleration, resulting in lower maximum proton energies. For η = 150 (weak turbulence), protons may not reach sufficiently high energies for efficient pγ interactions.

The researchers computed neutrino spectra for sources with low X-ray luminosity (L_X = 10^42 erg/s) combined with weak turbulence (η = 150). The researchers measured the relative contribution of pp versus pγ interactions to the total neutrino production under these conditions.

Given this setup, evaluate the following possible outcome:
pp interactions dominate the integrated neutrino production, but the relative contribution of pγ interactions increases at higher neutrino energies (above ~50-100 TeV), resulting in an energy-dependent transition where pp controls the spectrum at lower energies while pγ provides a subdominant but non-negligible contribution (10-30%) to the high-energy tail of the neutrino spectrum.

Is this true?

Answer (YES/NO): NO